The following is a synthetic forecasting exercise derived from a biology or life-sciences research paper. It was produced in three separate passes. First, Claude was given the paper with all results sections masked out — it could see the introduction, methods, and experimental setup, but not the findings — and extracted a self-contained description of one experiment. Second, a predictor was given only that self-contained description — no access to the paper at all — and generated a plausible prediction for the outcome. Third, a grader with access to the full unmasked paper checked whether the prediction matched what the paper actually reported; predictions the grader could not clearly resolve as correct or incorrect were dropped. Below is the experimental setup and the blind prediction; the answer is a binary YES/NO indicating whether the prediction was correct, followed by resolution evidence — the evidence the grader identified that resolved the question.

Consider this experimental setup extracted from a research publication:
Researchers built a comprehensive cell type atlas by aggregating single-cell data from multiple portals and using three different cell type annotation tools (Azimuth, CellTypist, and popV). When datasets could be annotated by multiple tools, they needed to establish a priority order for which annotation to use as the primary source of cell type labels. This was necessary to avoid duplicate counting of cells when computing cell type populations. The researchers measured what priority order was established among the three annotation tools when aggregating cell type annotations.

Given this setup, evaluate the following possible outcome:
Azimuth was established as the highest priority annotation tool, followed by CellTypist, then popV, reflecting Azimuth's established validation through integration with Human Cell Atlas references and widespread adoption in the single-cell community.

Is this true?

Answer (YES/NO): YES